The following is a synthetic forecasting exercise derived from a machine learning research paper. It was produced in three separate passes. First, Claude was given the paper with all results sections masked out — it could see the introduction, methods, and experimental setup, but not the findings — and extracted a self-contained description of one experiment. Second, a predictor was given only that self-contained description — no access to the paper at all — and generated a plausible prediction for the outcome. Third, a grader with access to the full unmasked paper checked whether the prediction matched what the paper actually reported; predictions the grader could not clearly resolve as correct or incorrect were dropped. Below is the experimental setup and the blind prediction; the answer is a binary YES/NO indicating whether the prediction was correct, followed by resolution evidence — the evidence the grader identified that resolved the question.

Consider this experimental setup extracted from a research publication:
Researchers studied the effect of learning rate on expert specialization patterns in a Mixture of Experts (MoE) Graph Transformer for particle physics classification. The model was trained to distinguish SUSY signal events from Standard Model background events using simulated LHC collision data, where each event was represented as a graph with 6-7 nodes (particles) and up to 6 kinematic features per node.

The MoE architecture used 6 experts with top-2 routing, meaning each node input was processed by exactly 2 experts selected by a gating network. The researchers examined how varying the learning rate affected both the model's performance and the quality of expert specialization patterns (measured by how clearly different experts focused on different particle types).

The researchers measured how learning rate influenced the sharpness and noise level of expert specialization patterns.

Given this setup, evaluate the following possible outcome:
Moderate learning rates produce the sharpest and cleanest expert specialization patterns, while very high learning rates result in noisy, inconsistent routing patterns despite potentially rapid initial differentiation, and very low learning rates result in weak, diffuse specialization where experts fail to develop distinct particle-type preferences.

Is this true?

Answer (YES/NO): NO